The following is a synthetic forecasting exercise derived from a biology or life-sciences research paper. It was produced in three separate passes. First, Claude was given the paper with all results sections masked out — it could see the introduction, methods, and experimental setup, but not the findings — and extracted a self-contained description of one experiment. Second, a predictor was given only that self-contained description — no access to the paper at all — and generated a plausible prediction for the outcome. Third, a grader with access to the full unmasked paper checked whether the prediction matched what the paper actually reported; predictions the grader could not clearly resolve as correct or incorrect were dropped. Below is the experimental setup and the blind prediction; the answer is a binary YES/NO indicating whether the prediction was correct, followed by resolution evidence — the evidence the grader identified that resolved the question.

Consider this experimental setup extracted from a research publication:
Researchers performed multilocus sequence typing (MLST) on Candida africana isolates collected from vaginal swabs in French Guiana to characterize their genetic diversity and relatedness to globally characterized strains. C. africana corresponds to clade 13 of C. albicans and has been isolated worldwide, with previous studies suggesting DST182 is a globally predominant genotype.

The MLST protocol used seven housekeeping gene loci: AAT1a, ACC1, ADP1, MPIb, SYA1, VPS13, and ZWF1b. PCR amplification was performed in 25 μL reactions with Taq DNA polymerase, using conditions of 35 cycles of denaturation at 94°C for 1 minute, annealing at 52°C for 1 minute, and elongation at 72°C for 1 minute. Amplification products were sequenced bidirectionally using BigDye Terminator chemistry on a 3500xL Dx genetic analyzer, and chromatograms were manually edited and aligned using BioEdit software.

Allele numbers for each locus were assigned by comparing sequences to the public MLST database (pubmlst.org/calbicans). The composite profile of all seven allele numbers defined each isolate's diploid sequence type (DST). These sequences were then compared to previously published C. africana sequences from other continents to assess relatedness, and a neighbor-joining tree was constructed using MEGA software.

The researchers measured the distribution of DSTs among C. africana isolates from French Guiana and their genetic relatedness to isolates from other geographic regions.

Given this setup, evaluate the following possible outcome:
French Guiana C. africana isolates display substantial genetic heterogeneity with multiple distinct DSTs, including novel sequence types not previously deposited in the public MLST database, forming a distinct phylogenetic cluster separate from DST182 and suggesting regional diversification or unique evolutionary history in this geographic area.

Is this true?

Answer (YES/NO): NO